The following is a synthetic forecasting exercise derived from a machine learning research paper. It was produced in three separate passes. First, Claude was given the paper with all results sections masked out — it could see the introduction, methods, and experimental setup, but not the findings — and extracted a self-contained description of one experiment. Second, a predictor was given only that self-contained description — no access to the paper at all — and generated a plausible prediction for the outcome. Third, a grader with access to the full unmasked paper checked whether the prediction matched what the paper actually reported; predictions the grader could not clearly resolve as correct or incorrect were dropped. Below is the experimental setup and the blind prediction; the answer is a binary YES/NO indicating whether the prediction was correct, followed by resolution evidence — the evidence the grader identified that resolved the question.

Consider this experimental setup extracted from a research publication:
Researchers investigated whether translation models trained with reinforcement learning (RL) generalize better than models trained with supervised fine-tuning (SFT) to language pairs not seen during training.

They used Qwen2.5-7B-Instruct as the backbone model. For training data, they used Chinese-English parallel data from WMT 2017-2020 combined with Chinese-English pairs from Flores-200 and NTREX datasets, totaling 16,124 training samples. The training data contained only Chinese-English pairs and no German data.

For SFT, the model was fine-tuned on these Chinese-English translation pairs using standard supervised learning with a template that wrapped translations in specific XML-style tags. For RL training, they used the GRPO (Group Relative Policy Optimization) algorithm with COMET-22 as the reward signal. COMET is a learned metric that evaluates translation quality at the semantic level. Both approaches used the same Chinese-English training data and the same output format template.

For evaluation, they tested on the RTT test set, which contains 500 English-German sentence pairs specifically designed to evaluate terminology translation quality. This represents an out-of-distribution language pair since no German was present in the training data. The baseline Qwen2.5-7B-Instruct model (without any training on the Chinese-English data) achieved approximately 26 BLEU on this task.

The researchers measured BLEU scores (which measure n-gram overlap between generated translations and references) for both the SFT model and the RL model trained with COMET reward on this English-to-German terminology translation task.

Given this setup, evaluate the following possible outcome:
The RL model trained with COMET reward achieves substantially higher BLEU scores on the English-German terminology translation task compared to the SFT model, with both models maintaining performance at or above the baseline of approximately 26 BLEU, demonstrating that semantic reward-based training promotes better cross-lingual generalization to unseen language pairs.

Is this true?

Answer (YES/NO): NO